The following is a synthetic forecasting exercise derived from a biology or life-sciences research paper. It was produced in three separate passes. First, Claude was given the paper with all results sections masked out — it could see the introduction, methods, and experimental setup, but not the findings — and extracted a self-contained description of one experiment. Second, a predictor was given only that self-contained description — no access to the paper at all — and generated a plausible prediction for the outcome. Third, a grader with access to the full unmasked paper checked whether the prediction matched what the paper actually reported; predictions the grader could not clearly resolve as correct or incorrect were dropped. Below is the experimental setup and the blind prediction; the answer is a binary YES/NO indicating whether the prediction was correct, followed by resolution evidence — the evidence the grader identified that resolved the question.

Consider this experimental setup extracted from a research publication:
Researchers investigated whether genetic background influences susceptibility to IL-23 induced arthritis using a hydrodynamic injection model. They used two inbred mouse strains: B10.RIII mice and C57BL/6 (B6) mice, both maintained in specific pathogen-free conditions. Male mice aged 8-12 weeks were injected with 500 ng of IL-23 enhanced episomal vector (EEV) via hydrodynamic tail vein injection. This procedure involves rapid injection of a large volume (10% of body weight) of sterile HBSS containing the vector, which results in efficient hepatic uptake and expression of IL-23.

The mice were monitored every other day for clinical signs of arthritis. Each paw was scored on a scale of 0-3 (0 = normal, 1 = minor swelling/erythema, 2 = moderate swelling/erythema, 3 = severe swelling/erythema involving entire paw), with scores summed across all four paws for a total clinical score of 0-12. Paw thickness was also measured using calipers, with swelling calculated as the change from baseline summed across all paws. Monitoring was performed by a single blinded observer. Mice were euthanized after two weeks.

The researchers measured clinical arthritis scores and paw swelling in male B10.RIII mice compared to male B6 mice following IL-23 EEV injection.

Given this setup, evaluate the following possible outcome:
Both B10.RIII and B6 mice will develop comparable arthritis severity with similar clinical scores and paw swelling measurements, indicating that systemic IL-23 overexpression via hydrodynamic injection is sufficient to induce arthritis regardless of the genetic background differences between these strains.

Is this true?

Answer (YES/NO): NO